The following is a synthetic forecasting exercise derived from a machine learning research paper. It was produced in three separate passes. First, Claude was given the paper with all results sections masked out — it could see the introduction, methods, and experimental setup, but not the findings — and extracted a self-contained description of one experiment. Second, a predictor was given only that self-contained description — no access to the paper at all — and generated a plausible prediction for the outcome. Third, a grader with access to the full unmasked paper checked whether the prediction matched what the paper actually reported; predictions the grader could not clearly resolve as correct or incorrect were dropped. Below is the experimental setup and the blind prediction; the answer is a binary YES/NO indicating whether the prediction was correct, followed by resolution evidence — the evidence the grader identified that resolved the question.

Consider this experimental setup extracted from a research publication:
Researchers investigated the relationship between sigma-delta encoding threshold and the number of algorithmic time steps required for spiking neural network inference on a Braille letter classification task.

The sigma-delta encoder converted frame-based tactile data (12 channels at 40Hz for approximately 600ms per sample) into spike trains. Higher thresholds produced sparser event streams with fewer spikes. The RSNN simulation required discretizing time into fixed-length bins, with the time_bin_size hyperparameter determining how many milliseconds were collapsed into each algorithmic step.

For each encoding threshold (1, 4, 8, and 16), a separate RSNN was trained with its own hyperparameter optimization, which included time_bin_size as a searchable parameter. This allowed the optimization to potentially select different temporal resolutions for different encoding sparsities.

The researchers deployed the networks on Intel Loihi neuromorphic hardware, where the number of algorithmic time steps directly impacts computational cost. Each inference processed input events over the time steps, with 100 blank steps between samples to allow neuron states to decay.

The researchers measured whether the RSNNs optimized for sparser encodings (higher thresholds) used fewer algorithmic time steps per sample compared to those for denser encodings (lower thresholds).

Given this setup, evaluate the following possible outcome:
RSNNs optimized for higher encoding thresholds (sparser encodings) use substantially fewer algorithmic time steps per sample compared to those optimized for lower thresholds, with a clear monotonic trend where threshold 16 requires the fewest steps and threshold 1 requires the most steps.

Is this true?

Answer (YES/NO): NO